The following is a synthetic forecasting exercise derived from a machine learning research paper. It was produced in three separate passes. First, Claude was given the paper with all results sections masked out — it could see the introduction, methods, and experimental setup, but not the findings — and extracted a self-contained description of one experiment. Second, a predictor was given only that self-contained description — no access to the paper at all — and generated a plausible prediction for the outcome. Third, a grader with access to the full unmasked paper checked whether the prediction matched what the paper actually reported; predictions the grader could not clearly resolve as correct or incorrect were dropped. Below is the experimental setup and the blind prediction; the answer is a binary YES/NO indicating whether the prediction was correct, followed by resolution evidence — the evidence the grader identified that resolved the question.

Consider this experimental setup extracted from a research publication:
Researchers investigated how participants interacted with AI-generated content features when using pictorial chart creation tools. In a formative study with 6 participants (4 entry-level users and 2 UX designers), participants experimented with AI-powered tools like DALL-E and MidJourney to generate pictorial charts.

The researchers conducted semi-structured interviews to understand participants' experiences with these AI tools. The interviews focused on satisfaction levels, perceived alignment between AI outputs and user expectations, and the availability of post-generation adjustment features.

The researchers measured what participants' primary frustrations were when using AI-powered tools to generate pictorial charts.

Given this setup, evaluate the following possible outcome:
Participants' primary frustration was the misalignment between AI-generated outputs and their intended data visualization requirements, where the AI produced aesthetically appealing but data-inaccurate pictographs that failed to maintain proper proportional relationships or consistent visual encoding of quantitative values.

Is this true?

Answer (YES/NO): NO